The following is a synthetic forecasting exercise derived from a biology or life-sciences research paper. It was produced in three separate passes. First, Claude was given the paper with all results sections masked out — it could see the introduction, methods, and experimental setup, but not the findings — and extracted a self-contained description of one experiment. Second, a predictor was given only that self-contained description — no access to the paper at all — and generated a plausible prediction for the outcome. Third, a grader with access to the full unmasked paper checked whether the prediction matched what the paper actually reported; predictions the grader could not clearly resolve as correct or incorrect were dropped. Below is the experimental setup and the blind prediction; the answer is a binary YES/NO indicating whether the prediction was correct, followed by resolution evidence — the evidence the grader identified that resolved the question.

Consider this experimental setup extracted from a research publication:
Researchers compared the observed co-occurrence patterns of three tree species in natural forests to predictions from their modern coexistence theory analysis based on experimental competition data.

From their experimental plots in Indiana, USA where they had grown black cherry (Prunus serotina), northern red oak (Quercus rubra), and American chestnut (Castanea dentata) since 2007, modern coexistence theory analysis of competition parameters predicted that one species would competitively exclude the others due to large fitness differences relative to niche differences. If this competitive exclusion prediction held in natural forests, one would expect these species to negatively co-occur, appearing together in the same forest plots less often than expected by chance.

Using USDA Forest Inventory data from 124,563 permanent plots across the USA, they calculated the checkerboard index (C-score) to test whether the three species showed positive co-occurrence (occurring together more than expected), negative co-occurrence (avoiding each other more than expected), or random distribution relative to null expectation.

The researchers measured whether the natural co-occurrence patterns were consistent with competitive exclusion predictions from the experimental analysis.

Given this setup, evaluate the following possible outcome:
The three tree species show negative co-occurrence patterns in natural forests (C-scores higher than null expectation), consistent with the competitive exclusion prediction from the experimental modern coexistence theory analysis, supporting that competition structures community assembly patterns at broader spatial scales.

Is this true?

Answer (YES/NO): NO